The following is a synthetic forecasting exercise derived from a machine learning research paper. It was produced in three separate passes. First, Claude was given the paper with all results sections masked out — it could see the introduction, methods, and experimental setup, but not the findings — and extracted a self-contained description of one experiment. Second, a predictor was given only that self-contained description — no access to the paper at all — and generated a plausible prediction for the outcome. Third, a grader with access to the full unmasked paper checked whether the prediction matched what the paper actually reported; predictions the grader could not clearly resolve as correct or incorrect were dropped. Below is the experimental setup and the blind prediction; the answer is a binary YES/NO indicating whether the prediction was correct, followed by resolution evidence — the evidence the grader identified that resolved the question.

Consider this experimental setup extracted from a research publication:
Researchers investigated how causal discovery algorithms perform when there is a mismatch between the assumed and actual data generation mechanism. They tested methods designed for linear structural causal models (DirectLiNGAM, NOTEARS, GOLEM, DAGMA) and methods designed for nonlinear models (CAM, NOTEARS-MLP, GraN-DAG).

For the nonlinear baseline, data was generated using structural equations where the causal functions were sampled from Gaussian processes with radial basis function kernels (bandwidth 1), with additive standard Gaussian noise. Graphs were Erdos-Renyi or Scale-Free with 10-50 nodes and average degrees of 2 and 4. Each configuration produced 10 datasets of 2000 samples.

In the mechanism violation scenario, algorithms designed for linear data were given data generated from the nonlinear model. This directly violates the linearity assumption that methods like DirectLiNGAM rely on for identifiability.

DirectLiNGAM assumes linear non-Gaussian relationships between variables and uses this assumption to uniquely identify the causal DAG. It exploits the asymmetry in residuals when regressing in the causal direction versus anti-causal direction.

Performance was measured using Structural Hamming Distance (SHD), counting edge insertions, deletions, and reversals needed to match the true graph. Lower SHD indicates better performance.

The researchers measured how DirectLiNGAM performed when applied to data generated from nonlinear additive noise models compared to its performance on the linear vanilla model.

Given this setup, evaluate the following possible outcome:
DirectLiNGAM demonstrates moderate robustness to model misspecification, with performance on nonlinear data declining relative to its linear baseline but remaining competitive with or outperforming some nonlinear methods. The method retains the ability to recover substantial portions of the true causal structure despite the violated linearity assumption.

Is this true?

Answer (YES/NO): NO